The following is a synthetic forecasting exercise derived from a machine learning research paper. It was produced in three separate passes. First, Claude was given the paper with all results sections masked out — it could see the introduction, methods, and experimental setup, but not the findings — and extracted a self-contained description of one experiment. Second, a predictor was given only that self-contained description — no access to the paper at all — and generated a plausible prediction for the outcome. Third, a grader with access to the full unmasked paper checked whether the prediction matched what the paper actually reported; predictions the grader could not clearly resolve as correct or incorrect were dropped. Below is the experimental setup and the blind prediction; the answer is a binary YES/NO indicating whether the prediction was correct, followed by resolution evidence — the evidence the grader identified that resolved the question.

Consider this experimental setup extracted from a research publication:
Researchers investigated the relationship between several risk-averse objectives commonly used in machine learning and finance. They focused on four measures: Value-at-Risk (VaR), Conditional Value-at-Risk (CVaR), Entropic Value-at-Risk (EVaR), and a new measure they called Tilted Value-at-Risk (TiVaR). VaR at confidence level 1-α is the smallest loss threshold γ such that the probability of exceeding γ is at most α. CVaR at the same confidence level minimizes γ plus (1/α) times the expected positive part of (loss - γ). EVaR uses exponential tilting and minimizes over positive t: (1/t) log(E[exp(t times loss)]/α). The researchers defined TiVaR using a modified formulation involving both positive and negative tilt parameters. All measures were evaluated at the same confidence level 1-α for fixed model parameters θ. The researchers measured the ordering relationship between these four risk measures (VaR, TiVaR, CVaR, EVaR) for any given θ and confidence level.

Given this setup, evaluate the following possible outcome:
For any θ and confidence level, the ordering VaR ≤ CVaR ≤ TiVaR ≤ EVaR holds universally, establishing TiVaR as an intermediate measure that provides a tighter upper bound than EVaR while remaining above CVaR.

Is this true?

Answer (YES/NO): NO